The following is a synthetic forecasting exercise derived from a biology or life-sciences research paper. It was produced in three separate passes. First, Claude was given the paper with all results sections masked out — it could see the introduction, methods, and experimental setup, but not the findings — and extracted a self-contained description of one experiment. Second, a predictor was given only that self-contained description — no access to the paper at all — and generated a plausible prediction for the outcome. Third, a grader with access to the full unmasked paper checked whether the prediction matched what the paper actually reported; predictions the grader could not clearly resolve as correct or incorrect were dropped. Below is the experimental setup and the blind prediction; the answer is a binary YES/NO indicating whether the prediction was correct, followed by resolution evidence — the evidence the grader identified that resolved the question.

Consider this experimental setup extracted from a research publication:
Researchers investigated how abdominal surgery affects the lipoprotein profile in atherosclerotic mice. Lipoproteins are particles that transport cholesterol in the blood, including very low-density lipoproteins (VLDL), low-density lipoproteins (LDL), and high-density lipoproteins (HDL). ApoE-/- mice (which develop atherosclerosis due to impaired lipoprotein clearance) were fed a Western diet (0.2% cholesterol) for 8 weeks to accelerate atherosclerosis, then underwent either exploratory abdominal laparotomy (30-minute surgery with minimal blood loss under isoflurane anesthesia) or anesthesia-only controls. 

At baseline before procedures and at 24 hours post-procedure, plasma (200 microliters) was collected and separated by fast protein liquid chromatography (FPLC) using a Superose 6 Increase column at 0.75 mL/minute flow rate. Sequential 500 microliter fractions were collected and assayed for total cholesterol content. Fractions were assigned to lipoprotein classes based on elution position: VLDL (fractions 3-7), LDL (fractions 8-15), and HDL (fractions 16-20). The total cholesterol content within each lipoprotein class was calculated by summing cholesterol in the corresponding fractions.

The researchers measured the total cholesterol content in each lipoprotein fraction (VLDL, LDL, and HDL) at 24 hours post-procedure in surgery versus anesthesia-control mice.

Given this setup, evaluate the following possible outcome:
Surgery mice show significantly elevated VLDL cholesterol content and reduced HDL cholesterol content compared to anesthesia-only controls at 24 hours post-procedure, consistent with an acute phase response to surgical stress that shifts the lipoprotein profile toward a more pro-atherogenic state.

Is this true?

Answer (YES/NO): NO